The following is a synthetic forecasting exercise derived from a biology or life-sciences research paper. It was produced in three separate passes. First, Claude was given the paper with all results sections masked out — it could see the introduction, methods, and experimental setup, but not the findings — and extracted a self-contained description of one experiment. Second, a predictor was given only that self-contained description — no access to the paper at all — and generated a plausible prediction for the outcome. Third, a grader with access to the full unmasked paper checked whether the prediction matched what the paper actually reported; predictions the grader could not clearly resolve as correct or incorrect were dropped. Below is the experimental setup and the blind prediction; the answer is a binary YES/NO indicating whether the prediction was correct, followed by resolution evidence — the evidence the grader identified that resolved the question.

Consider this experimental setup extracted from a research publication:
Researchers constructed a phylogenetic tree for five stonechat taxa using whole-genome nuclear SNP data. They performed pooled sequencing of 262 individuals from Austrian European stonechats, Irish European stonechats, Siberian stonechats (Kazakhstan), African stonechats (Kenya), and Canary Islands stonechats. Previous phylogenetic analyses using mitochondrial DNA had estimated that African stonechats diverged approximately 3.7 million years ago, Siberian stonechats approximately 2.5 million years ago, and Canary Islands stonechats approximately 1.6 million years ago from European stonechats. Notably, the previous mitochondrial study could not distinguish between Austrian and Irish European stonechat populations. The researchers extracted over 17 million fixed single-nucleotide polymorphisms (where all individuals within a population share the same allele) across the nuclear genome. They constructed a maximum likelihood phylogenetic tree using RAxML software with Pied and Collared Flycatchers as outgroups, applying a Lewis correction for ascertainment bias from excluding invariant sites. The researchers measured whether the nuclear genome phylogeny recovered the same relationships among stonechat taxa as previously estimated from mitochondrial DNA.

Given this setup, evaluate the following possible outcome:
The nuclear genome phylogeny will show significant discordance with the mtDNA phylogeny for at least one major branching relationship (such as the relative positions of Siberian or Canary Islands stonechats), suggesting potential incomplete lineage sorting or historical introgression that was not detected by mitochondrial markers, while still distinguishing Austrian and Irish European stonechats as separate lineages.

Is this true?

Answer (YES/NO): NO